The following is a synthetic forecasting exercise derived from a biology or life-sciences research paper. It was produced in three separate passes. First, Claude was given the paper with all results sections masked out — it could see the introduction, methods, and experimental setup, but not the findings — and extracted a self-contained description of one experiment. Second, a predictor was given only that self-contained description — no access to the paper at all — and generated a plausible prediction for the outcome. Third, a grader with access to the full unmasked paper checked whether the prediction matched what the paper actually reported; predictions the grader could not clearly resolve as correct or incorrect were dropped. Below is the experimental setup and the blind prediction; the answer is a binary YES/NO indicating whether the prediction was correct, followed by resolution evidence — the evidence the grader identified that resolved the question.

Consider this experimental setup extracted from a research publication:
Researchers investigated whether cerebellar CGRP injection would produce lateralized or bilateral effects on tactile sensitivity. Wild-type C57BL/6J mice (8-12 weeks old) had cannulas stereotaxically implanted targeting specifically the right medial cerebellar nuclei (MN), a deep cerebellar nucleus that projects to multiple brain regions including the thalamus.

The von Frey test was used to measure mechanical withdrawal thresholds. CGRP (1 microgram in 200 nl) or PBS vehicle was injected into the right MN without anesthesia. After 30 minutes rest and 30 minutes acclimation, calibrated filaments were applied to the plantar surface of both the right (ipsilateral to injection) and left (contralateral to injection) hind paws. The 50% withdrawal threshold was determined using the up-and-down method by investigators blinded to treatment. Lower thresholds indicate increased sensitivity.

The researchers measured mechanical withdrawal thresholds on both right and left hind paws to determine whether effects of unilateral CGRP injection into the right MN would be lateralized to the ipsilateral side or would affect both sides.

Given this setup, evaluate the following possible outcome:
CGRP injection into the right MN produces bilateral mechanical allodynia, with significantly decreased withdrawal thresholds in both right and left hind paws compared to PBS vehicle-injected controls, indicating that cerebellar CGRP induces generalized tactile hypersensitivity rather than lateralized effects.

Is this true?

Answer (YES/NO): NO